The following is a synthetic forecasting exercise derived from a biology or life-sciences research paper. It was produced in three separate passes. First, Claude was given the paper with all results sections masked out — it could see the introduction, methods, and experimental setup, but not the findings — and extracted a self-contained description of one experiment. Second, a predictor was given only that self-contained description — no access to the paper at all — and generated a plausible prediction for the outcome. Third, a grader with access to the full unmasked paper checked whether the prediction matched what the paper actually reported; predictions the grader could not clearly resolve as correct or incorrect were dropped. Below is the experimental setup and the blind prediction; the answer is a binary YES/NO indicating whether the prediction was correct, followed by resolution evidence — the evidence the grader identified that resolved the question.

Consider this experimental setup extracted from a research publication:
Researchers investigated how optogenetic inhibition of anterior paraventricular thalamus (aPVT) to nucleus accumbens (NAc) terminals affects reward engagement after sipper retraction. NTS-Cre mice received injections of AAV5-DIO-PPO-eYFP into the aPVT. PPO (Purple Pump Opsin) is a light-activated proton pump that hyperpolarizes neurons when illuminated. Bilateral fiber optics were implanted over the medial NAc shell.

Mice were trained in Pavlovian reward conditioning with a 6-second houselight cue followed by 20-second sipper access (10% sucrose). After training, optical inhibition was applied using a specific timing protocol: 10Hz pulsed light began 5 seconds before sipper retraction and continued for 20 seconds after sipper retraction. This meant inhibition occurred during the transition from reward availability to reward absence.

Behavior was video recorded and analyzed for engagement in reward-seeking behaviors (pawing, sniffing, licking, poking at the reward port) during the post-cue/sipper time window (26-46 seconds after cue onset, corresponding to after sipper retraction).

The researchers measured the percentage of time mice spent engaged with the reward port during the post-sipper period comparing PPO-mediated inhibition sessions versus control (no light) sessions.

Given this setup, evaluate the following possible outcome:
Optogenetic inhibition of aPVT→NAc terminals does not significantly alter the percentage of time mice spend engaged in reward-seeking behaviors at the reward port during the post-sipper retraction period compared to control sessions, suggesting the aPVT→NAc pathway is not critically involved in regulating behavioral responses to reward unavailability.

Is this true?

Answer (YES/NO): NO